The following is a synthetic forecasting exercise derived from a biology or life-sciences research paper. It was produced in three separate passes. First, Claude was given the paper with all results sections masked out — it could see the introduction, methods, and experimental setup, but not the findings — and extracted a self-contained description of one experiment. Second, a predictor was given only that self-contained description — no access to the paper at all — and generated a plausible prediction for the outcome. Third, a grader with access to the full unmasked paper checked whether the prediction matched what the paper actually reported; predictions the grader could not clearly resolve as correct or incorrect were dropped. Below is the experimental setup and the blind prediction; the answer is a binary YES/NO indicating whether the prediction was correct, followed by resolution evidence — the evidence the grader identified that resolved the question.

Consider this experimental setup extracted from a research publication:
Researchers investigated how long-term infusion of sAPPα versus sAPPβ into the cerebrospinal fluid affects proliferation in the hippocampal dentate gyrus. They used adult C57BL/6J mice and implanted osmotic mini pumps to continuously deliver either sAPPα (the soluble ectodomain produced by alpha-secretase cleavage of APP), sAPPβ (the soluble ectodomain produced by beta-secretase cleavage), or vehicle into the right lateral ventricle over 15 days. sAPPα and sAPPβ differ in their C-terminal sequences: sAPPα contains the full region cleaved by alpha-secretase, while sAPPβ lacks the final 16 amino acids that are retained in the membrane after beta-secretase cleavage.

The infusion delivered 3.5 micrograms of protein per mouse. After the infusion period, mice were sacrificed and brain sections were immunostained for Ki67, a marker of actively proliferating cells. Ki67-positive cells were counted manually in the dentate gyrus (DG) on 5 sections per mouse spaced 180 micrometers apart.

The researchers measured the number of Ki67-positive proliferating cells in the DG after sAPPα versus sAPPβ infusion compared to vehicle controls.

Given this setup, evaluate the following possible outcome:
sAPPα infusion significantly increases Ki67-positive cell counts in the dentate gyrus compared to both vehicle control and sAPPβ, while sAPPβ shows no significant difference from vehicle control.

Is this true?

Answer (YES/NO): YES